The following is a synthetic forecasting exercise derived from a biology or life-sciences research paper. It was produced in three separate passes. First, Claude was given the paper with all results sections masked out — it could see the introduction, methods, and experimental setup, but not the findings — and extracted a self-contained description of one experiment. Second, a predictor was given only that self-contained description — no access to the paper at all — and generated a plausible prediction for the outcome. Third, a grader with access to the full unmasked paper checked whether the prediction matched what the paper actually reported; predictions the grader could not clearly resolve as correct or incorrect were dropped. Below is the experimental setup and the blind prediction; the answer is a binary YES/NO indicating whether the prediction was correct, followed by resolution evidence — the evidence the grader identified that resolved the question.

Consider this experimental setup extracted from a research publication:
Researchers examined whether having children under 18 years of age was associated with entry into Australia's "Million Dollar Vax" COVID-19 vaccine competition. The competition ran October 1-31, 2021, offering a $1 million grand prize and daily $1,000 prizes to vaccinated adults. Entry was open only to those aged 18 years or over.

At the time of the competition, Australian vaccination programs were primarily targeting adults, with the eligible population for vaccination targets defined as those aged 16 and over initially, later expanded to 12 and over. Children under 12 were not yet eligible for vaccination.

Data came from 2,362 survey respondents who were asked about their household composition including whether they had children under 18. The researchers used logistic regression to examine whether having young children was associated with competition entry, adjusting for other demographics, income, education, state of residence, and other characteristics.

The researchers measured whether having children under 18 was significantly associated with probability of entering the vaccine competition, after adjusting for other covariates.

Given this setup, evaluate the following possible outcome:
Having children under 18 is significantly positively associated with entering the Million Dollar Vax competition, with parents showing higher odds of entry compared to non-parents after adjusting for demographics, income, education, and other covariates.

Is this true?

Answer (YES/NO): NO